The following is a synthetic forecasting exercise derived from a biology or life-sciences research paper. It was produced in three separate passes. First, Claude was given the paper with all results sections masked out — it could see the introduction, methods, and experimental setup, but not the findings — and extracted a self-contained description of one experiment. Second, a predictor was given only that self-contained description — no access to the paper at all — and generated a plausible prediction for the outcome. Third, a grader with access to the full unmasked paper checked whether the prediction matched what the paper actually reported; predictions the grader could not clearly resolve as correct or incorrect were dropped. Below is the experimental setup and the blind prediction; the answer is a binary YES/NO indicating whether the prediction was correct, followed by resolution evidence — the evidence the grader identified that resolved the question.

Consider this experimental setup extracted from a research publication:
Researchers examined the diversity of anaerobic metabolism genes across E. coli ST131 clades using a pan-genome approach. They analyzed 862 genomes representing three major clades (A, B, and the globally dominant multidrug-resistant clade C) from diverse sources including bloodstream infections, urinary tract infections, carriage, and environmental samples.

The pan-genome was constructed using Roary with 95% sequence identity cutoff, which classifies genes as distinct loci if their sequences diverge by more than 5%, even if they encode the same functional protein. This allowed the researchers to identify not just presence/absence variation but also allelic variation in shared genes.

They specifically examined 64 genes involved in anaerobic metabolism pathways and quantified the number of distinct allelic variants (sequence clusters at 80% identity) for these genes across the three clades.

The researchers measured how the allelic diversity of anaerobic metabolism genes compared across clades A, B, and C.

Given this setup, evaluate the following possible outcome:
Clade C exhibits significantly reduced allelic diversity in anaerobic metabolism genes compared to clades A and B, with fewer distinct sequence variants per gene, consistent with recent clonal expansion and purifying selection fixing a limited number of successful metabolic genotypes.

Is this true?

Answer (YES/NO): NO